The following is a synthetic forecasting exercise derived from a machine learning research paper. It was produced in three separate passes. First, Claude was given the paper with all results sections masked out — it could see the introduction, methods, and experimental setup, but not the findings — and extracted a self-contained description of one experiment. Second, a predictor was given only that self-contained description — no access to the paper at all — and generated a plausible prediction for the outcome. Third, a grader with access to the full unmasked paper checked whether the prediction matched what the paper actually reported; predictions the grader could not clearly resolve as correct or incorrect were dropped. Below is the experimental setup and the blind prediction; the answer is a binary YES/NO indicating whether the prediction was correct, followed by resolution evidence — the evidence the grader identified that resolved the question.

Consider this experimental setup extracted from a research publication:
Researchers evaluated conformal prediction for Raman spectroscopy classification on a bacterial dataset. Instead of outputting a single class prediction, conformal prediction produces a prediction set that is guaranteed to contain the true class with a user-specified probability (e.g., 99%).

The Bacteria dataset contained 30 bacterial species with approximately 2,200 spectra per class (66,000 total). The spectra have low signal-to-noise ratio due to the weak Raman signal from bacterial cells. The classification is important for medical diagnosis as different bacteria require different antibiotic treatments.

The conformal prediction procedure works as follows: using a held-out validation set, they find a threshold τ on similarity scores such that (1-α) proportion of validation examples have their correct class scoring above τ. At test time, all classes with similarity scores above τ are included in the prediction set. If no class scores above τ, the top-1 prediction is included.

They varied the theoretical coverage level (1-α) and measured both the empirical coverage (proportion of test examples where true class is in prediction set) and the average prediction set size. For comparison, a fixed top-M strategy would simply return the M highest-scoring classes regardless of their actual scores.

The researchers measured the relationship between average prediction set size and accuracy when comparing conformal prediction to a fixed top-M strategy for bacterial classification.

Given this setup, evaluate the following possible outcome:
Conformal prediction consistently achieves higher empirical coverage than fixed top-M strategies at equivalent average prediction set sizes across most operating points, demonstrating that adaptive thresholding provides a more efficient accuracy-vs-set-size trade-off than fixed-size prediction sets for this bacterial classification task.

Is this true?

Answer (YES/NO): YES